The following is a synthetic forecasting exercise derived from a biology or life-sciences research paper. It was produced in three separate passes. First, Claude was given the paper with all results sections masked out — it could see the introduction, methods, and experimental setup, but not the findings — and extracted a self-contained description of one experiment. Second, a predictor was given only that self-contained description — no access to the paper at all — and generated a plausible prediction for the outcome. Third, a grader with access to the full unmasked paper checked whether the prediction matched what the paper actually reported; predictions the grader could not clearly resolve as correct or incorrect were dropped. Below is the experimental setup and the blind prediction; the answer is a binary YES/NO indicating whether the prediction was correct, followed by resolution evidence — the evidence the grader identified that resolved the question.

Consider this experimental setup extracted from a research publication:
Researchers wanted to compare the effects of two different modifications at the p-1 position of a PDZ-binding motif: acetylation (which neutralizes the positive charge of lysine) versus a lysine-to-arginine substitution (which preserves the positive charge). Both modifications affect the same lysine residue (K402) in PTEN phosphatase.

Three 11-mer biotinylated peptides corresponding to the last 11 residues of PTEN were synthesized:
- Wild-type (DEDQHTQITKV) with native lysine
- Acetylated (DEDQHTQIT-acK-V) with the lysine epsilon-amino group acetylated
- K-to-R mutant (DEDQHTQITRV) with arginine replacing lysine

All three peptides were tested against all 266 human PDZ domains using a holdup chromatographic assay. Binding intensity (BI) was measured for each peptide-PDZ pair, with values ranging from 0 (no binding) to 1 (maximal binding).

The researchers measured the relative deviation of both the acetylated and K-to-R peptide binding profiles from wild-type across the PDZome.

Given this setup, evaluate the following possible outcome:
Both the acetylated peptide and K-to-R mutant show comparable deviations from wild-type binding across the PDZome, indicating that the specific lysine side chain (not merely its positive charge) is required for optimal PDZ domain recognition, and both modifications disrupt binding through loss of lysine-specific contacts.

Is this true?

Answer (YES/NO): NO